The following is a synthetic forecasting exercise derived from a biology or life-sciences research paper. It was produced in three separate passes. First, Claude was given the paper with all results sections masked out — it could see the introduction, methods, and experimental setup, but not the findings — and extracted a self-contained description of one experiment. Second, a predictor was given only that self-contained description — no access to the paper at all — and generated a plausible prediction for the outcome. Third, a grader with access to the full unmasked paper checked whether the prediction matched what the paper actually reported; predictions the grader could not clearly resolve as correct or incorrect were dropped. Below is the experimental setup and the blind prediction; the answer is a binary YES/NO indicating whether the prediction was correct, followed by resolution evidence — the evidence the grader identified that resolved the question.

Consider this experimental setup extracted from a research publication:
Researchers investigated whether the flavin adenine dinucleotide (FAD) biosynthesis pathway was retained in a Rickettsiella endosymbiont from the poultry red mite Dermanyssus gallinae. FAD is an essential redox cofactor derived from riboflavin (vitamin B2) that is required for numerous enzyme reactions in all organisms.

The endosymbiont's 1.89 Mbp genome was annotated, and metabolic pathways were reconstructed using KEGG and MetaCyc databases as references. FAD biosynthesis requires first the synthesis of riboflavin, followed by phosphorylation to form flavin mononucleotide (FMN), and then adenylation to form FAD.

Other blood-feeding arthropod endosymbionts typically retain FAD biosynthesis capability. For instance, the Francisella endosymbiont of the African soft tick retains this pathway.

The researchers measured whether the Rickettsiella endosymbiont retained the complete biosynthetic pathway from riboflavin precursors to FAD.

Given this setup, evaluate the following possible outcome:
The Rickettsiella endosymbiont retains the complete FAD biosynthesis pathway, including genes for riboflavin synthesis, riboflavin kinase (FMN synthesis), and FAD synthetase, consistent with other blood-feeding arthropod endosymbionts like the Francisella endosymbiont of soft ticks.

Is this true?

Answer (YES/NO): YES